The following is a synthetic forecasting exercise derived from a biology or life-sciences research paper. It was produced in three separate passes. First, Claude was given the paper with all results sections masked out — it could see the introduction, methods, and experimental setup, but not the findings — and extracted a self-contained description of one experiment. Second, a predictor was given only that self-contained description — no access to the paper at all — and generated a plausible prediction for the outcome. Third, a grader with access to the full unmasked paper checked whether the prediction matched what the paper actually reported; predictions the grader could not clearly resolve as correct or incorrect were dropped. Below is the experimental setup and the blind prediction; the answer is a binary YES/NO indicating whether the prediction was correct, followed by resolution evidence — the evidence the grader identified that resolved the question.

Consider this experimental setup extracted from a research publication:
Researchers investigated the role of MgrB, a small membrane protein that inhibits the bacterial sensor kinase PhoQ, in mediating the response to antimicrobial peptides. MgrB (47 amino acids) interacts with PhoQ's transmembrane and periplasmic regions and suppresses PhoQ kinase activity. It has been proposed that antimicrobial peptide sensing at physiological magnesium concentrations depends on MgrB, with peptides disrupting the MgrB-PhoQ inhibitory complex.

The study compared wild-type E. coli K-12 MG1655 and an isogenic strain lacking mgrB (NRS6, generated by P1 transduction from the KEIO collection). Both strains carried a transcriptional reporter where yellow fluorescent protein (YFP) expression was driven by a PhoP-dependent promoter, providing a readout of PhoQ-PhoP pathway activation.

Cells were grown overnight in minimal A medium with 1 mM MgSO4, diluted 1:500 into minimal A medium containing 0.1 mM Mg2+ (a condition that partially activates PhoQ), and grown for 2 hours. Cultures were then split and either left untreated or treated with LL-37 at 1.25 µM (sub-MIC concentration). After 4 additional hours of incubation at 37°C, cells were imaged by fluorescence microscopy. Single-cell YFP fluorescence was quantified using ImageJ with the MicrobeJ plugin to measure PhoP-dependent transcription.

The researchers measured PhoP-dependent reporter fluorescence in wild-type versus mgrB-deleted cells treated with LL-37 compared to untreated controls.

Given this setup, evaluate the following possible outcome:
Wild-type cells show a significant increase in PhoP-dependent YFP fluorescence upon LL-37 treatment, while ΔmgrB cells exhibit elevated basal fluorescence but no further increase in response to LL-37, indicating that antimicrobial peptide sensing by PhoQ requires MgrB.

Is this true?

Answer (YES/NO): NO